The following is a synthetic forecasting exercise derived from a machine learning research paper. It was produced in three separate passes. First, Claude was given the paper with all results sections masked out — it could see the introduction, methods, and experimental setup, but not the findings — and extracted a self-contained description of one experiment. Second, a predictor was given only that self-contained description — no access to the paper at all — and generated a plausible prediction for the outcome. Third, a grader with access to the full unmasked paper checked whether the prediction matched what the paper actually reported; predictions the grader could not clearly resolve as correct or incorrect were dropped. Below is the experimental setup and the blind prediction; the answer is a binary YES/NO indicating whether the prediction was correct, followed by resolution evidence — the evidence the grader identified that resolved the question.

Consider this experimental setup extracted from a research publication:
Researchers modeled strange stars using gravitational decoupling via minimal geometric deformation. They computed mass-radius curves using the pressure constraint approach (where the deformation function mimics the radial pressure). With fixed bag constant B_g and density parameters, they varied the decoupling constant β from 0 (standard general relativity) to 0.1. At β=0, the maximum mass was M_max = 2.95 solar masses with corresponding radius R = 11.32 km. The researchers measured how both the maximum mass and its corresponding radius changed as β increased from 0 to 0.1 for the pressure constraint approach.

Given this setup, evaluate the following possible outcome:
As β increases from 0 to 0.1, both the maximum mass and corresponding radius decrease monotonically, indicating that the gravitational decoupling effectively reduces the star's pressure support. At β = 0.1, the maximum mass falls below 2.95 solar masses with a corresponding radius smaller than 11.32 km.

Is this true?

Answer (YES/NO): YES